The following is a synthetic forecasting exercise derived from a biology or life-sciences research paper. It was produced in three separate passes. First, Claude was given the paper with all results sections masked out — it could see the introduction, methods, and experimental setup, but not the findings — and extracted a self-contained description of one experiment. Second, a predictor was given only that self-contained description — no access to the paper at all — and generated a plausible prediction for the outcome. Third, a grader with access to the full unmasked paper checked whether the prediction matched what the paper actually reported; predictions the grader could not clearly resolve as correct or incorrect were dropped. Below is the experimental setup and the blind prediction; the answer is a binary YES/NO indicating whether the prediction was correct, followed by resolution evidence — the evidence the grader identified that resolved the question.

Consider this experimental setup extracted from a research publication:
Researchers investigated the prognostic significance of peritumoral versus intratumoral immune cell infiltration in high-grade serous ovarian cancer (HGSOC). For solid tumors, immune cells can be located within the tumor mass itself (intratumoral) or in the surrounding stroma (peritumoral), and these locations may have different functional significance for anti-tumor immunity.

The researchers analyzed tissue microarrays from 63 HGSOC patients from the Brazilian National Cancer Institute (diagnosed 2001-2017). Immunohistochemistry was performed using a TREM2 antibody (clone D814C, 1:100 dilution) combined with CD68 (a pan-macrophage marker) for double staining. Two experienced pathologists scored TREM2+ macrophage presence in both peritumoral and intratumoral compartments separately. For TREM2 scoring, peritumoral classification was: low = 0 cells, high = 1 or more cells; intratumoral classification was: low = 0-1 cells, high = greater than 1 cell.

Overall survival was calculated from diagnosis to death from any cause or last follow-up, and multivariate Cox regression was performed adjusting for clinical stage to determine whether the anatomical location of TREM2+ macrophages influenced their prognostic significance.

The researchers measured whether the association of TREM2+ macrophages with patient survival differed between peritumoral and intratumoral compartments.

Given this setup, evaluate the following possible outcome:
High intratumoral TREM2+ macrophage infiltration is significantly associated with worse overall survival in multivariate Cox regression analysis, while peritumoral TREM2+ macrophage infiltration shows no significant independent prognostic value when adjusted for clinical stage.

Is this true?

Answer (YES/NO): NO